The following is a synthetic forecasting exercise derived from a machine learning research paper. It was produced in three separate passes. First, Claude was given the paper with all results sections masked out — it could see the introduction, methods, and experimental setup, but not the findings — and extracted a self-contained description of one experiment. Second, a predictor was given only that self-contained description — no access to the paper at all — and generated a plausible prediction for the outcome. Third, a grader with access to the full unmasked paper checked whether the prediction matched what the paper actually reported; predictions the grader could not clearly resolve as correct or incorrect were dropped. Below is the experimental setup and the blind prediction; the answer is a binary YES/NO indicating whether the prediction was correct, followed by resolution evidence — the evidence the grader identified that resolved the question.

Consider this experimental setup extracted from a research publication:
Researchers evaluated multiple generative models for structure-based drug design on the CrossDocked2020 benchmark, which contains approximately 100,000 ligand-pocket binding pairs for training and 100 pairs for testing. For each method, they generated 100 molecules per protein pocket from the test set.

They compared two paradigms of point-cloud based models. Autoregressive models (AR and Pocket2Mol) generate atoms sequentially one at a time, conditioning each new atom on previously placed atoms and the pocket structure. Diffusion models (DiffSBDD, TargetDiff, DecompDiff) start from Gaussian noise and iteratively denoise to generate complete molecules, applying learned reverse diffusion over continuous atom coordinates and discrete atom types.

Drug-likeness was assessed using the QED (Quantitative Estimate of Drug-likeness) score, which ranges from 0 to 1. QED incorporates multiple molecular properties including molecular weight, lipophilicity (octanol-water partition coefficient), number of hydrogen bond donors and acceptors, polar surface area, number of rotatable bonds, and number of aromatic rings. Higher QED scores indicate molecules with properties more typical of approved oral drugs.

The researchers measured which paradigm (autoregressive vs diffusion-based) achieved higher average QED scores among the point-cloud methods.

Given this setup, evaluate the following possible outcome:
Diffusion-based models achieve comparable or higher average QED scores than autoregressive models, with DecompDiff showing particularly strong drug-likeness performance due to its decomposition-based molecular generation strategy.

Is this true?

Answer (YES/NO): NO